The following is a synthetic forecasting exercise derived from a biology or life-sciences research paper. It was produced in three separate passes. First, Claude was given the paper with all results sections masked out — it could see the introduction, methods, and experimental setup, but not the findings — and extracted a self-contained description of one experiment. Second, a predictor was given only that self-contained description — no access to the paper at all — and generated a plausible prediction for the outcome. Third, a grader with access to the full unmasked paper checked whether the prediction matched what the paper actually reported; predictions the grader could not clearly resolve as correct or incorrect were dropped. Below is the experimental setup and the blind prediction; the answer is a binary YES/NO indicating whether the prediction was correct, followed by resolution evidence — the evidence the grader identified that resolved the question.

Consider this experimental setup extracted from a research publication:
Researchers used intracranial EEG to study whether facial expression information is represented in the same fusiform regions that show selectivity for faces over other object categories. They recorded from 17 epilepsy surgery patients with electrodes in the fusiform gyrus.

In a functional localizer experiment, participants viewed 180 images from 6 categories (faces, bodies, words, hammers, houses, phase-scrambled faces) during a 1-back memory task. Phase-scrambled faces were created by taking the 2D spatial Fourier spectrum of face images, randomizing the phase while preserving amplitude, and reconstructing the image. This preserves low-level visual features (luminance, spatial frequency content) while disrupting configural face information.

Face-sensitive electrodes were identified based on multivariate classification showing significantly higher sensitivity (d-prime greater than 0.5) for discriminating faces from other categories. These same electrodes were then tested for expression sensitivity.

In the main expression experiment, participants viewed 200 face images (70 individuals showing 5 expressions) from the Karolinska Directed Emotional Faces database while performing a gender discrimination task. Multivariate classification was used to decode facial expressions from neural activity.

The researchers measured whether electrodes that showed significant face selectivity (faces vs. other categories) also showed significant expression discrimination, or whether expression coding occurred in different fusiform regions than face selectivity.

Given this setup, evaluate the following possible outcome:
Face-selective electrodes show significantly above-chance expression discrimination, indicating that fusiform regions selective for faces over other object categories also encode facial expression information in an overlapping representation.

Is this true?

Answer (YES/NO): YES